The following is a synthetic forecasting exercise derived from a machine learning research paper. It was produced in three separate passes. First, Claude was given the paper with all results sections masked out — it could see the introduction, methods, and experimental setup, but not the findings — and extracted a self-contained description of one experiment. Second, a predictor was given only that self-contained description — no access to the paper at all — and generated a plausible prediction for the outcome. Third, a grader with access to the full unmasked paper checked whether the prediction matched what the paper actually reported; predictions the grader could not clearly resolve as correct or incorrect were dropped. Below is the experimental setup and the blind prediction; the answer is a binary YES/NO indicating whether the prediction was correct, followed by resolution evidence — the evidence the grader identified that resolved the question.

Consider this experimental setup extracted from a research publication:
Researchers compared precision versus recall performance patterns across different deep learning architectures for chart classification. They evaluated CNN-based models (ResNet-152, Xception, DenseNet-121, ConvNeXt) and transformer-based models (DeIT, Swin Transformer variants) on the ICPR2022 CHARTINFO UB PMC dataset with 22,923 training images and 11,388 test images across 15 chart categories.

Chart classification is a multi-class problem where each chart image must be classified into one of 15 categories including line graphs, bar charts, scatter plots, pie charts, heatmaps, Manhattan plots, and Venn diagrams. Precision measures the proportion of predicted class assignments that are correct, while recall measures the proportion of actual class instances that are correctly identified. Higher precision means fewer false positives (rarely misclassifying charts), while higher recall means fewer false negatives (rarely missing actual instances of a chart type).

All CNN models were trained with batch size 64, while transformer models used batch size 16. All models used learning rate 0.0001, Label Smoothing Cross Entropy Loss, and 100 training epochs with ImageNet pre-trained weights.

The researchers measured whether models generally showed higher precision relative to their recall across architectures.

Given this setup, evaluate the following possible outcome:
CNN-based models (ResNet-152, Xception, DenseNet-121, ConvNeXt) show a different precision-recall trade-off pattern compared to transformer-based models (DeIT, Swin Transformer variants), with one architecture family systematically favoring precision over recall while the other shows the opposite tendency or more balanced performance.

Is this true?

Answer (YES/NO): NO